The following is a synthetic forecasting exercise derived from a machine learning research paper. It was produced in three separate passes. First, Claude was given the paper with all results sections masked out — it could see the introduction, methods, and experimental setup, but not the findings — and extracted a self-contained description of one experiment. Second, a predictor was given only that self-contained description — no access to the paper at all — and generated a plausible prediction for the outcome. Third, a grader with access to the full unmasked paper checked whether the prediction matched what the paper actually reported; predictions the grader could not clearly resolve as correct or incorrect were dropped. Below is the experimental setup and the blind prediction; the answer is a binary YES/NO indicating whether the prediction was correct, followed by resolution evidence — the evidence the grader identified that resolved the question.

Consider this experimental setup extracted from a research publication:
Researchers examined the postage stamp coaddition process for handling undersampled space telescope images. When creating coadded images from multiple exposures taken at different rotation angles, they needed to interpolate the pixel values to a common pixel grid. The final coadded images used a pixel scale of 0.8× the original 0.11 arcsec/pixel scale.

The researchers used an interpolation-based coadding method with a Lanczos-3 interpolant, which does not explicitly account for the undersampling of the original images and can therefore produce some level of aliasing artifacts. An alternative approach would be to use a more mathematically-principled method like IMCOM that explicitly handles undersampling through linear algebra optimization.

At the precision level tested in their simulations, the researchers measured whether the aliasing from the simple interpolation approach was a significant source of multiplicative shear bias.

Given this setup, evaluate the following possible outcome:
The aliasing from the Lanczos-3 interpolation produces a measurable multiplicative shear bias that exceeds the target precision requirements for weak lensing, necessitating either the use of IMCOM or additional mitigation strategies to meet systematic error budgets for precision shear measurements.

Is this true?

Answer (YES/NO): NO